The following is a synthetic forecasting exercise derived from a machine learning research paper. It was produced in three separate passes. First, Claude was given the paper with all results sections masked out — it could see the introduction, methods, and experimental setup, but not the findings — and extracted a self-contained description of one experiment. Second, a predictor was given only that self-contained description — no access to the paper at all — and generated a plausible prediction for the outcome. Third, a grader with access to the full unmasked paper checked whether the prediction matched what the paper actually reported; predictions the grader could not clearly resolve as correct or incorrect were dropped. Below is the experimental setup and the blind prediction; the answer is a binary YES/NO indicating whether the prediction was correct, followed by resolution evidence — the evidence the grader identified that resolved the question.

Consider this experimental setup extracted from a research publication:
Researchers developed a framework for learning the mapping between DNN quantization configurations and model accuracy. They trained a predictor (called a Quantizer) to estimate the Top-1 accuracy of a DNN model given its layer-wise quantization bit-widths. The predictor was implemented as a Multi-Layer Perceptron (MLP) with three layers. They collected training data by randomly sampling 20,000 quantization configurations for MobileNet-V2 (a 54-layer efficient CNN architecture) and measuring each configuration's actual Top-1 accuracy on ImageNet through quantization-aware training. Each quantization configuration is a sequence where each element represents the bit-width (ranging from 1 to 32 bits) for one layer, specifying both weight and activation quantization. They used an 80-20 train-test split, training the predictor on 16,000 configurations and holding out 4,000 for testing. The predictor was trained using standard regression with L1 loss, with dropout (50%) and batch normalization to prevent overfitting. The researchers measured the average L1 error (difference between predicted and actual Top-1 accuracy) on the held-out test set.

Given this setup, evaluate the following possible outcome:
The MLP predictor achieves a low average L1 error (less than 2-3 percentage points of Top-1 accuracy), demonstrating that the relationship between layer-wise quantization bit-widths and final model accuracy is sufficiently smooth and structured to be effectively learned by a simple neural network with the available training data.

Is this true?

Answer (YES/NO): NO